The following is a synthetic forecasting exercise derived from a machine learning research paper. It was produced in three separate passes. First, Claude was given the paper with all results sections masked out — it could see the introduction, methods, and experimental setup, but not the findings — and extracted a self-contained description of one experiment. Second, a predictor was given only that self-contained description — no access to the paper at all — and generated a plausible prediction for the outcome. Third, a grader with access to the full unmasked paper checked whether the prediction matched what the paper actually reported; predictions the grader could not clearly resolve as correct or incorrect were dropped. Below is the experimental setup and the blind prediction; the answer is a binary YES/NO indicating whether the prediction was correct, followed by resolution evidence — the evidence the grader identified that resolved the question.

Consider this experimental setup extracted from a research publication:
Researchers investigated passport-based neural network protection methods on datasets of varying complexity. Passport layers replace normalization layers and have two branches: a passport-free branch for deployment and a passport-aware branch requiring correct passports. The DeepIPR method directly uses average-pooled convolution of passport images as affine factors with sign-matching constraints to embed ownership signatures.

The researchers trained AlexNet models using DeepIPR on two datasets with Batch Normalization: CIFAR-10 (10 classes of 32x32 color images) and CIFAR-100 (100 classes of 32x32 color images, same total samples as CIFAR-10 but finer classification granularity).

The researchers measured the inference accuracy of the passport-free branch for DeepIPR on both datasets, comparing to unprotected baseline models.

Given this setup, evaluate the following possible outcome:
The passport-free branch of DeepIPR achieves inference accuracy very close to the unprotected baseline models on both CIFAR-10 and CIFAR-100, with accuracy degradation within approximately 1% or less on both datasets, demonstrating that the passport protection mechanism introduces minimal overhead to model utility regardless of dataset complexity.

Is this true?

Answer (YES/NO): NO